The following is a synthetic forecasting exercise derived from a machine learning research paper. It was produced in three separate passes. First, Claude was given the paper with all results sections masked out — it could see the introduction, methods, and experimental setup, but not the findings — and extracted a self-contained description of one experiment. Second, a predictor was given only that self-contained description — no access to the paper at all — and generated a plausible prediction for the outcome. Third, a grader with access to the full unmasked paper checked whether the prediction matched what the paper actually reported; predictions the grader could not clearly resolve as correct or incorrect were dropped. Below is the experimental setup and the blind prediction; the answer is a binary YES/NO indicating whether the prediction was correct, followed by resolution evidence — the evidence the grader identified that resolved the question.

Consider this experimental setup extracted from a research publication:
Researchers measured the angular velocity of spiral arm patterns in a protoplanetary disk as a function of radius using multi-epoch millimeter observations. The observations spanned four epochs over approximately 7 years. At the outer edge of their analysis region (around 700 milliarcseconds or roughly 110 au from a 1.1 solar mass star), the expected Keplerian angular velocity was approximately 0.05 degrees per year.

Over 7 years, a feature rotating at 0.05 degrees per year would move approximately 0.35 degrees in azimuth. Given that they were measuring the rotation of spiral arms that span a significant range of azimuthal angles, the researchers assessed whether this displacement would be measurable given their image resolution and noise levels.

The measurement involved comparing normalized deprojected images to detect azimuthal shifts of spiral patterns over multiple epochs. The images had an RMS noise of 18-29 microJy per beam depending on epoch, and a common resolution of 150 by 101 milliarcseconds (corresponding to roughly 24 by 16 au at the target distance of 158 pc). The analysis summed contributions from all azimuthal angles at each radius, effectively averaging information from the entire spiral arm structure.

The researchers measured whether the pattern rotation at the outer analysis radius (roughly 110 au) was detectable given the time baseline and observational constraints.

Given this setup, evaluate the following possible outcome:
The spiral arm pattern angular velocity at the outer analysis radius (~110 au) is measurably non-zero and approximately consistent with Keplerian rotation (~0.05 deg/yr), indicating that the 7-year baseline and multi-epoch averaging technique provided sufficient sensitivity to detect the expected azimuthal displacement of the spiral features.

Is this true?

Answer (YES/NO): YES